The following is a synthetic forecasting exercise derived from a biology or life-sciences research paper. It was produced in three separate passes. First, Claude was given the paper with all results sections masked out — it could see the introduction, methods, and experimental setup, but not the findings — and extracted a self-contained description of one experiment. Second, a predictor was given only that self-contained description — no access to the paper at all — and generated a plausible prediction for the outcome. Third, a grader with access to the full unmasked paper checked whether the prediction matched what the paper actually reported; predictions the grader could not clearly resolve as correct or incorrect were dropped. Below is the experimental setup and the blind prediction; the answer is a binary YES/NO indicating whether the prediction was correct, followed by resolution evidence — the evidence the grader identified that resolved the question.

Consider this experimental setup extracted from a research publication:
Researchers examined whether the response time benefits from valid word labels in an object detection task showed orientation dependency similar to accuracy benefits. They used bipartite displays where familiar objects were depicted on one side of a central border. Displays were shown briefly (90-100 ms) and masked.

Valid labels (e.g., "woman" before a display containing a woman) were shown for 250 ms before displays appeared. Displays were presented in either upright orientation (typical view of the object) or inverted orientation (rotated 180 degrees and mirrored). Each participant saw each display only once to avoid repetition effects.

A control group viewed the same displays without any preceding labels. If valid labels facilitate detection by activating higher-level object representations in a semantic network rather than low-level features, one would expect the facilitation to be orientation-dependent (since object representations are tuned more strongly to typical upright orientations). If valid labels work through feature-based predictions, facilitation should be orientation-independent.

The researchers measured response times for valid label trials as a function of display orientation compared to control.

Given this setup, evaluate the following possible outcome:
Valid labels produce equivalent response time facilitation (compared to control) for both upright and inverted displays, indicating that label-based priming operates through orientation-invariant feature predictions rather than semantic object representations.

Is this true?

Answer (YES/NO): NO